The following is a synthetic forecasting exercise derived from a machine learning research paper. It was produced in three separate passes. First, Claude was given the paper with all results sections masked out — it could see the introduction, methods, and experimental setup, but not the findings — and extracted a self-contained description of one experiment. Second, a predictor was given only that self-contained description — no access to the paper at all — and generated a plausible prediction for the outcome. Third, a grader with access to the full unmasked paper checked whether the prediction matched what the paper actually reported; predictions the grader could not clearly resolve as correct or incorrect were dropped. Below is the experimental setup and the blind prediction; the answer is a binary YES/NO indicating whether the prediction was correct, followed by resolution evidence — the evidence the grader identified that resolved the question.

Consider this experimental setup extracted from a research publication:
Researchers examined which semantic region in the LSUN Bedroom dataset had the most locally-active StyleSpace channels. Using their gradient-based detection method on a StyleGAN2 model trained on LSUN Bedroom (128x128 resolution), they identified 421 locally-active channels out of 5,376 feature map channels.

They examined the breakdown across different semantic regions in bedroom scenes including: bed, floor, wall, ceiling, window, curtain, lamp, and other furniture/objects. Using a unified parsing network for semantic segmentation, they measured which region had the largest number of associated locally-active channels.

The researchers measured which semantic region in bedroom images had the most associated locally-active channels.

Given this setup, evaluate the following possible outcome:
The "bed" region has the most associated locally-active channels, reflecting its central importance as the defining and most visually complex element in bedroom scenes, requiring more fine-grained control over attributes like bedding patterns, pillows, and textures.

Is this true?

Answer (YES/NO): YES